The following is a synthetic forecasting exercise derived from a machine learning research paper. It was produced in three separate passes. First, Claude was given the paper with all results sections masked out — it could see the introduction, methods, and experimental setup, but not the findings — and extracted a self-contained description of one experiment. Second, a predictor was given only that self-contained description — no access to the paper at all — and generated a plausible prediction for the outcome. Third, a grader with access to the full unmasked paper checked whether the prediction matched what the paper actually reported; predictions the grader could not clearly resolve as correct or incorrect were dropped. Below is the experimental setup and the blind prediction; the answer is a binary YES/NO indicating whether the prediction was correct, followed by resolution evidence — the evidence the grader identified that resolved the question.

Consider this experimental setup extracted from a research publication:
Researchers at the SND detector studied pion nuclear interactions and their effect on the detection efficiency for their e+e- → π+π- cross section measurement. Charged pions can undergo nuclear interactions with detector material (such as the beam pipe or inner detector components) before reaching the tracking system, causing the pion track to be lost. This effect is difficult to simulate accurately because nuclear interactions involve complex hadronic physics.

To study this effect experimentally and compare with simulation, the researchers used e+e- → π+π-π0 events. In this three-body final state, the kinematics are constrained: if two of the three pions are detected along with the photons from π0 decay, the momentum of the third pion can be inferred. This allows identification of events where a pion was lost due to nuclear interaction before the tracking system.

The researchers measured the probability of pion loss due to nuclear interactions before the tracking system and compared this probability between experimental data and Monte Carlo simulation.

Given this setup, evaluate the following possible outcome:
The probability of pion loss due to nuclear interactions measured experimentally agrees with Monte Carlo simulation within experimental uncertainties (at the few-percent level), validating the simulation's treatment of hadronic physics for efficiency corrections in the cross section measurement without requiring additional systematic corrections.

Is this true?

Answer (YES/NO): NO